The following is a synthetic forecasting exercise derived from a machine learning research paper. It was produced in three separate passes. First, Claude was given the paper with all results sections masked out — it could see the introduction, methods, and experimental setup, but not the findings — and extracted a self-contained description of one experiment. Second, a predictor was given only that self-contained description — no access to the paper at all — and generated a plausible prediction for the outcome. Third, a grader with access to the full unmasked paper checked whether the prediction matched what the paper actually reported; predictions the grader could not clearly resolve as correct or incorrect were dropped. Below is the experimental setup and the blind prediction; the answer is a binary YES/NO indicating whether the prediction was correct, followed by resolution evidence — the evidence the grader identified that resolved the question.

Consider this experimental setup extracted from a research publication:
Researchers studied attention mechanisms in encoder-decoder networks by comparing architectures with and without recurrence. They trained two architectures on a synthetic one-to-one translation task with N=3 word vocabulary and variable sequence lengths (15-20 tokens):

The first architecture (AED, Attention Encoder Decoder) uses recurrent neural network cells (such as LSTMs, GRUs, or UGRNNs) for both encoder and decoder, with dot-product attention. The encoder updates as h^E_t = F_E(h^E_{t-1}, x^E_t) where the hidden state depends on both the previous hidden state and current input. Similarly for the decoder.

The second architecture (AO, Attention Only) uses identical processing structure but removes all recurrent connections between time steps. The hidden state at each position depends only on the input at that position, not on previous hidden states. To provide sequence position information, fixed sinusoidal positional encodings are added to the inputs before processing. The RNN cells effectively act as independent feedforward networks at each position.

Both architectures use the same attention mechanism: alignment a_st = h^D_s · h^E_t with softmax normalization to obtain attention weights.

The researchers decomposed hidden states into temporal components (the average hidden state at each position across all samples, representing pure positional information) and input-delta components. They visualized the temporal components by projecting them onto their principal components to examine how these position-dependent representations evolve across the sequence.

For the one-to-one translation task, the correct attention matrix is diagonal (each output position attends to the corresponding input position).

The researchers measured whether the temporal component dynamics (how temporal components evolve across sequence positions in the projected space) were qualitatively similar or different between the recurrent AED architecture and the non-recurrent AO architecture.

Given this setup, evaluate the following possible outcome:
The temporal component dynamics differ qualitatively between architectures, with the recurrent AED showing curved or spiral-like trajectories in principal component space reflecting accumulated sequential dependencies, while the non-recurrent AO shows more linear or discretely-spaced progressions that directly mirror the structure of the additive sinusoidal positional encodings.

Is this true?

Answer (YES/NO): NO